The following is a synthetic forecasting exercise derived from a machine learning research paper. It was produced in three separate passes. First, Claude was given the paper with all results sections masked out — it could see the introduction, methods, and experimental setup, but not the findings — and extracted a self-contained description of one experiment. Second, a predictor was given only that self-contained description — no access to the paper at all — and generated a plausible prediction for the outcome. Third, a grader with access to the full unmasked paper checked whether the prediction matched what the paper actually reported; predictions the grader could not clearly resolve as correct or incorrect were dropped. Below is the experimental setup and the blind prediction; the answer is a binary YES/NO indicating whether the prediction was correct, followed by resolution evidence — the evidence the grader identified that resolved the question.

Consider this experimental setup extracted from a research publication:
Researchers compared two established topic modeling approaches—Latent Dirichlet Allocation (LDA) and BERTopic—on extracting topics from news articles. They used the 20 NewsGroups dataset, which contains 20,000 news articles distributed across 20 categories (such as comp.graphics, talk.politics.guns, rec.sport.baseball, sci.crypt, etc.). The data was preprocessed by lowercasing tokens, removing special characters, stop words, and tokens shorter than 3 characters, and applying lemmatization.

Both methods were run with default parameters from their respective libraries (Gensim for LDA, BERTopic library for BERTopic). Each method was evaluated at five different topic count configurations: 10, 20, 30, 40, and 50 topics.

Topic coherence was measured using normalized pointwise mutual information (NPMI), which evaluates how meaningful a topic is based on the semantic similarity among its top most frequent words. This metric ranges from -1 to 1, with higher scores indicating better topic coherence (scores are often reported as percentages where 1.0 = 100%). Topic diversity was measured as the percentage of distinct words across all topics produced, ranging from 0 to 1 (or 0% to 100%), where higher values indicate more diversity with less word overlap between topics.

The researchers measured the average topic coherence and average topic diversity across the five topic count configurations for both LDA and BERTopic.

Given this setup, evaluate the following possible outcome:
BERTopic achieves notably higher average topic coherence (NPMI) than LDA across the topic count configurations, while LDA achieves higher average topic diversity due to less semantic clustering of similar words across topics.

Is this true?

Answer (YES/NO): NO